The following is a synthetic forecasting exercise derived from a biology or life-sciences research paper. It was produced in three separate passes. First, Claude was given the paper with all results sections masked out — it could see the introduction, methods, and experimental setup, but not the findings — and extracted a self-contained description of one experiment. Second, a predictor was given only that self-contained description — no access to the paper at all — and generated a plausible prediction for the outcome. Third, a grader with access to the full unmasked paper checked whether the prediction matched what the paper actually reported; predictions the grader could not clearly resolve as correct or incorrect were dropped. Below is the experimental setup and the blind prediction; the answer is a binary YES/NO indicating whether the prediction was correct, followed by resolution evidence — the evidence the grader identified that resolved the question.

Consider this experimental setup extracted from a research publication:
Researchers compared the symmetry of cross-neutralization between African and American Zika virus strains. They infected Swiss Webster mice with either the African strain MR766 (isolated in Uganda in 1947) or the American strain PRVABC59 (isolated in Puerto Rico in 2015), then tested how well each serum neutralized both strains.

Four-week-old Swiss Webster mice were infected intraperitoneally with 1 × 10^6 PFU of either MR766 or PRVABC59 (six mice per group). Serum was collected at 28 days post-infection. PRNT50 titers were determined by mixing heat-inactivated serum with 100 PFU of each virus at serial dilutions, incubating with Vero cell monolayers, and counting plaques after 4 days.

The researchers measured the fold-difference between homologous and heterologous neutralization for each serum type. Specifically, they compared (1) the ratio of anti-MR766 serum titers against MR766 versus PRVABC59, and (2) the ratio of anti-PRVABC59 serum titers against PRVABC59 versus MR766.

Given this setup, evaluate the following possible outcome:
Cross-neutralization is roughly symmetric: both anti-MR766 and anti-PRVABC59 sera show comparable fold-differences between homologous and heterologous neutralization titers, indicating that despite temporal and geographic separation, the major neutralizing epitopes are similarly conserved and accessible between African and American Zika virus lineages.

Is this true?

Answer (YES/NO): NO